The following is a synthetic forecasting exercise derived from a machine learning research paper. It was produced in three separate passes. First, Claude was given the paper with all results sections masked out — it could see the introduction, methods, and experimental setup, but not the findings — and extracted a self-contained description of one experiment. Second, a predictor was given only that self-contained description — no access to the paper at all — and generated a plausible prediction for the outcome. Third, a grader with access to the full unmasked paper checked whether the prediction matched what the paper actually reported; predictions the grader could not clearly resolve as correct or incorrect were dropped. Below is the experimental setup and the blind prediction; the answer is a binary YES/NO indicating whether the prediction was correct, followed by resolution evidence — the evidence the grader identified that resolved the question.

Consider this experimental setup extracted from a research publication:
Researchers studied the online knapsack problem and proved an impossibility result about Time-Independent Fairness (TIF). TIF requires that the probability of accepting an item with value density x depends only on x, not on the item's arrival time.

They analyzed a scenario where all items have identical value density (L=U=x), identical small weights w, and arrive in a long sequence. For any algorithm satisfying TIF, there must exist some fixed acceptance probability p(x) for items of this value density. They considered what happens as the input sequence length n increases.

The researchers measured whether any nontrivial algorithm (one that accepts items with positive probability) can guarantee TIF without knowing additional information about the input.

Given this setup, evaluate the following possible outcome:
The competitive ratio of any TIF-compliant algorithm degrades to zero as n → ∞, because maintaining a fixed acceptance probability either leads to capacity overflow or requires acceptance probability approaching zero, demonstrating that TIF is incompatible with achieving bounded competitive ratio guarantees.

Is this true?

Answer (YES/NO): NO